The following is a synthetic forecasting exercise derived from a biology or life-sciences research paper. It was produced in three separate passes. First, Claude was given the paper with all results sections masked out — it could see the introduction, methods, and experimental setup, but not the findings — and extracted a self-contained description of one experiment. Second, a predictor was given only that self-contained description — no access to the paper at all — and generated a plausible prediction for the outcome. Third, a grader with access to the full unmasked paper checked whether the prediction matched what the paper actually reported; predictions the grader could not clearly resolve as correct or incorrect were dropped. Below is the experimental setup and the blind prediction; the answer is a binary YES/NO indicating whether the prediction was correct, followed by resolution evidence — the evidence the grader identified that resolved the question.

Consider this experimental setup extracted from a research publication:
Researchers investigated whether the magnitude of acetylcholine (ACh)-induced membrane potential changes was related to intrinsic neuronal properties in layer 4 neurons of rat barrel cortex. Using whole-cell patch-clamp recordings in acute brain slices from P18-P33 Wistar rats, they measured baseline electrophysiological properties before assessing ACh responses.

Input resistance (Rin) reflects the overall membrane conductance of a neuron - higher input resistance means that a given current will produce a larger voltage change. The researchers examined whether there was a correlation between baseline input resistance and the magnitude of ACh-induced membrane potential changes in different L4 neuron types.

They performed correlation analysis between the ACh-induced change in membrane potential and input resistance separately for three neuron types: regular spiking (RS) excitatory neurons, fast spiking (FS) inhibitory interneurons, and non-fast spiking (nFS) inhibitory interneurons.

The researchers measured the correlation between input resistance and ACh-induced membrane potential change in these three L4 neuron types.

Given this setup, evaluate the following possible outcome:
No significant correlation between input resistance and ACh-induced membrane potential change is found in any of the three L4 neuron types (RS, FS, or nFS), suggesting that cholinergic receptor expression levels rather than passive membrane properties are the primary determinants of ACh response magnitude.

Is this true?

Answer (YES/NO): NO